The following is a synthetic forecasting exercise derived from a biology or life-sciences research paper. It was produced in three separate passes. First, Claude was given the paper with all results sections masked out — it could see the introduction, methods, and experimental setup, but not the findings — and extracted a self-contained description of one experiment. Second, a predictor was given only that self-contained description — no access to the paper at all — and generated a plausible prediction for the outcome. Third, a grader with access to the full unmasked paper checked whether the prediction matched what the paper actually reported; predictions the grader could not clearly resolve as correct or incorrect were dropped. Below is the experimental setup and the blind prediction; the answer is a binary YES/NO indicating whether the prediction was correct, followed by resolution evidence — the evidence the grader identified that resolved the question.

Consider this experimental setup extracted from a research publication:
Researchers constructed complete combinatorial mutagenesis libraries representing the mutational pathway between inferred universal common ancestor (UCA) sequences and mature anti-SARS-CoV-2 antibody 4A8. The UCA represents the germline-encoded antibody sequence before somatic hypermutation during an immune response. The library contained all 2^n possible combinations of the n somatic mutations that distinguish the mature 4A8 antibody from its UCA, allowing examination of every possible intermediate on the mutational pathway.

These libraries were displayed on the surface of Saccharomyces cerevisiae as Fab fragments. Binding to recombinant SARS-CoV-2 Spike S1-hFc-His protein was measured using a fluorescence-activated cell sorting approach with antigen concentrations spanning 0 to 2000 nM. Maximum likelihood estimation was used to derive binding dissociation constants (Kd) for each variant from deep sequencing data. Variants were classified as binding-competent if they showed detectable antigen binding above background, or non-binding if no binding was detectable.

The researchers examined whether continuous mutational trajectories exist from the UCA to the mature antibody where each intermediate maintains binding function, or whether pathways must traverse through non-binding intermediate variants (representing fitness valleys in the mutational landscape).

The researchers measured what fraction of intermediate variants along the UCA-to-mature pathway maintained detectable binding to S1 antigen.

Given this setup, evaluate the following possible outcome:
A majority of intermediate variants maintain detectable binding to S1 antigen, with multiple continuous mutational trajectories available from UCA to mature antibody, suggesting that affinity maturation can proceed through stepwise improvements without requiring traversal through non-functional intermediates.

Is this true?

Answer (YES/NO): YES